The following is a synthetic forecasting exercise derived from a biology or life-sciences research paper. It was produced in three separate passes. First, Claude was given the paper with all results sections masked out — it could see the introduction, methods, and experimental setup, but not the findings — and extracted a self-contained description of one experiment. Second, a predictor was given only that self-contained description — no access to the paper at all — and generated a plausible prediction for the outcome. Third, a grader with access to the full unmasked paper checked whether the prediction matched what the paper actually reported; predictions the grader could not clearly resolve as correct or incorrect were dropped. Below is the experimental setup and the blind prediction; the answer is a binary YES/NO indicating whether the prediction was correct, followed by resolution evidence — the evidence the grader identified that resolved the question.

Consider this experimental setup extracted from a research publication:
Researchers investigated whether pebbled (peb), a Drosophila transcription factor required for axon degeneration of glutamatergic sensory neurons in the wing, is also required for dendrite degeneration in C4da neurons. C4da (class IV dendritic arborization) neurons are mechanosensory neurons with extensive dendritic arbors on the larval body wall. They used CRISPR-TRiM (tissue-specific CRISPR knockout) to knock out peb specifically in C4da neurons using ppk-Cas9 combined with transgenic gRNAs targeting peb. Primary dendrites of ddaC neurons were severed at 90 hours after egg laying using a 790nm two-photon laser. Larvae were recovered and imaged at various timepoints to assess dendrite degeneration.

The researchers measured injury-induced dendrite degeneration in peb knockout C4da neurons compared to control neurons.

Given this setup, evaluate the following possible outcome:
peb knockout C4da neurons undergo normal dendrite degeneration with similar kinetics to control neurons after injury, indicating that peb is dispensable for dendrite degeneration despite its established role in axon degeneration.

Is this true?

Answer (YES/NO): YES